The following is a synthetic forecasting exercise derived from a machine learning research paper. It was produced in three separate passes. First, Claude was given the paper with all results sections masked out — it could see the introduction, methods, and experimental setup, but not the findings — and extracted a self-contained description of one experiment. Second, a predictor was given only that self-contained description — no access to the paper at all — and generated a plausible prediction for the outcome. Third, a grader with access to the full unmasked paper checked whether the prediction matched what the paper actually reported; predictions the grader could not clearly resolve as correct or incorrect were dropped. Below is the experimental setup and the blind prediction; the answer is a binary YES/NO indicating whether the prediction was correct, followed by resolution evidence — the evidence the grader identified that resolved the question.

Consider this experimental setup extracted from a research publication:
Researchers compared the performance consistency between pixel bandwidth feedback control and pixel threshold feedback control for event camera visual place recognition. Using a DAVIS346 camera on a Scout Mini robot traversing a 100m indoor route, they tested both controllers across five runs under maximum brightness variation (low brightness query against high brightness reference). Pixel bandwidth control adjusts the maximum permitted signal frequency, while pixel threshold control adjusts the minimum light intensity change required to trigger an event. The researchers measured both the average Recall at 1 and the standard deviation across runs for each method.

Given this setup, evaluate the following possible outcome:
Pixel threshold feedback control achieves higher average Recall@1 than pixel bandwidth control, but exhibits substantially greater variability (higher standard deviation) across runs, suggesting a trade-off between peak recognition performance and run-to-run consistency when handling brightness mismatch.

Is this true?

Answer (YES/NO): NO